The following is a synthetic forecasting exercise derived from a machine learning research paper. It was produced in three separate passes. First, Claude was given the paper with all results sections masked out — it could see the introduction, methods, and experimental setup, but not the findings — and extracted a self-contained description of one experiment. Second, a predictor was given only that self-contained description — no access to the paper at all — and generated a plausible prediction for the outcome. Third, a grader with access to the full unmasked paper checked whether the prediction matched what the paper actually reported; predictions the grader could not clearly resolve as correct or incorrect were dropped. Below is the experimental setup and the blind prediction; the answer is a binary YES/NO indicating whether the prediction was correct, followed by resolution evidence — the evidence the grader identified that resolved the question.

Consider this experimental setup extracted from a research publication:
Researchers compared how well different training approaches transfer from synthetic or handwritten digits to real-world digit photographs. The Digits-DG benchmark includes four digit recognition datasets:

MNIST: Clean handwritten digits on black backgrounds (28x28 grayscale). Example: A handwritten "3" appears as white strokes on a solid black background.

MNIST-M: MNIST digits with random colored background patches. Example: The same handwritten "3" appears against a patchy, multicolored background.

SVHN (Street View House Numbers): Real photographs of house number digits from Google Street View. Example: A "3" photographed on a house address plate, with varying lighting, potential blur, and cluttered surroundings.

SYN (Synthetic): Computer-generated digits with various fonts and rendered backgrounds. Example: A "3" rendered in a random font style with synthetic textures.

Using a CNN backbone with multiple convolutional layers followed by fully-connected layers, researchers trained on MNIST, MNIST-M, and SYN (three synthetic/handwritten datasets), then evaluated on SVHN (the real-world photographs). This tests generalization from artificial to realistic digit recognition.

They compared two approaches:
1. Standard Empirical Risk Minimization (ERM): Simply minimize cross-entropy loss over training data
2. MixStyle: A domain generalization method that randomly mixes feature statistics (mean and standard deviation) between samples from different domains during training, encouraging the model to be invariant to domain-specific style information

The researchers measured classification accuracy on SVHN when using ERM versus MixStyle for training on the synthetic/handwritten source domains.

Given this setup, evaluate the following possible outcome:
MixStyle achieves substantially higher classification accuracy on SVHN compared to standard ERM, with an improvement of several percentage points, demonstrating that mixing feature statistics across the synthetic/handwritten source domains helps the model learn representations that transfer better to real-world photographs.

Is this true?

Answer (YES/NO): YES